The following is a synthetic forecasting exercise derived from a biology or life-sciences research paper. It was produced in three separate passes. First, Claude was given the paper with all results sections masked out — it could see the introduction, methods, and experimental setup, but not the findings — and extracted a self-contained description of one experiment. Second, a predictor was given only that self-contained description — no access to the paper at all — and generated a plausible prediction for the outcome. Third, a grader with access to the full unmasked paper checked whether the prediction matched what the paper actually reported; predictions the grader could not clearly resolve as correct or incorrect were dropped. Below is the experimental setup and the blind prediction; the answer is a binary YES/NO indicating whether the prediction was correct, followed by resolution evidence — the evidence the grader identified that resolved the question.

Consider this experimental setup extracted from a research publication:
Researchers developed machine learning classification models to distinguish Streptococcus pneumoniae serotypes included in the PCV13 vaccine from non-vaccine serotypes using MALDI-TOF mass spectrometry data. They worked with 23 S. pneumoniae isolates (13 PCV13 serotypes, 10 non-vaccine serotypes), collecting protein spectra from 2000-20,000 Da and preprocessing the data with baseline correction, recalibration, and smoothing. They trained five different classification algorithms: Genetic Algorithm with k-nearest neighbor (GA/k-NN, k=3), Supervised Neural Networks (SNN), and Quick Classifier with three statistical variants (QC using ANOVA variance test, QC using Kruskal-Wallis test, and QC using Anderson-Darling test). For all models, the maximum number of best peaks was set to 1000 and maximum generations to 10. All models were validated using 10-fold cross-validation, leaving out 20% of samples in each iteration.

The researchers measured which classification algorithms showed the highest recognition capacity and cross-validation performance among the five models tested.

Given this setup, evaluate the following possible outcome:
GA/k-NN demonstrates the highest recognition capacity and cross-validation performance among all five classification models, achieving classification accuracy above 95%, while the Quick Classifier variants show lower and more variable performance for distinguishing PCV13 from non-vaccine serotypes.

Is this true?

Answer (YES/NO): NO